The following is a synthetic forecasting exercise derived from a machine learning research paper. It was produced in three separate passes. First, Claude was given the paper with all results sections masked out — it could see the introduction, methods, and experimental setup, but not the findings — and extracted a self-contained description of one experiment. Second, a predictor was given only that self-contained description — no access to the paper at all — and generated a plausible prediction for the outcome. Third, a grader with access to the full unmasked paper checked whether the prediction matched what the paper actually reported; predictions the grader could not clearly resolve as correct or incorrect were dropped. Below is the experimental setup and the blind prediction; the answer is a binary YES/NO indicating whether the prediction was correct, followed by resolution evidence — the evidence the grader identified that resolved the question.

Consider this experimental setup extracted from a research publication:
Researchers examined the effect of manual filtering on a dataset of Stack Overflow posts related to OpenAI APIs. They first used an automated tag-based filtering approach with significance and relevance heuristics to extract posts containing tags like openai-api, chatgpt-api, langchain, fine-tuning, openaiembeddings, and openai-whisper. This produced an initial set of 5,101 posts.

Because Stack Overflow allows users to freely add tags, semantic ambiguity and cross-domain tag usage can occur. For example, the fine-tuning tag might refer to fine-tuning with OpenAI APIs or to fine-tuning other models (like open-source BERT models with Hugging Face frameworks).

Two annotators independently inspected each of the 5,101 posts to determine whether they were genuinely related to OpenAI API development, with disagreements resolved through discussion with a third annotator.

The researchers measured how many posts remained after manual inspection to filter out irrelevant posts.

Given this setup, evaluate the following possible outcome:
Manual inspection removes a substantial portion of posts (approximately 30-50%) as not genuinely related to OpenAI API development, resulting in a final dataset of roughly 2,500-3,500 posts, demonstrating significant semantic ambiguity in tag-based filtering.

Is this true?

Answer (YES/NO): YES